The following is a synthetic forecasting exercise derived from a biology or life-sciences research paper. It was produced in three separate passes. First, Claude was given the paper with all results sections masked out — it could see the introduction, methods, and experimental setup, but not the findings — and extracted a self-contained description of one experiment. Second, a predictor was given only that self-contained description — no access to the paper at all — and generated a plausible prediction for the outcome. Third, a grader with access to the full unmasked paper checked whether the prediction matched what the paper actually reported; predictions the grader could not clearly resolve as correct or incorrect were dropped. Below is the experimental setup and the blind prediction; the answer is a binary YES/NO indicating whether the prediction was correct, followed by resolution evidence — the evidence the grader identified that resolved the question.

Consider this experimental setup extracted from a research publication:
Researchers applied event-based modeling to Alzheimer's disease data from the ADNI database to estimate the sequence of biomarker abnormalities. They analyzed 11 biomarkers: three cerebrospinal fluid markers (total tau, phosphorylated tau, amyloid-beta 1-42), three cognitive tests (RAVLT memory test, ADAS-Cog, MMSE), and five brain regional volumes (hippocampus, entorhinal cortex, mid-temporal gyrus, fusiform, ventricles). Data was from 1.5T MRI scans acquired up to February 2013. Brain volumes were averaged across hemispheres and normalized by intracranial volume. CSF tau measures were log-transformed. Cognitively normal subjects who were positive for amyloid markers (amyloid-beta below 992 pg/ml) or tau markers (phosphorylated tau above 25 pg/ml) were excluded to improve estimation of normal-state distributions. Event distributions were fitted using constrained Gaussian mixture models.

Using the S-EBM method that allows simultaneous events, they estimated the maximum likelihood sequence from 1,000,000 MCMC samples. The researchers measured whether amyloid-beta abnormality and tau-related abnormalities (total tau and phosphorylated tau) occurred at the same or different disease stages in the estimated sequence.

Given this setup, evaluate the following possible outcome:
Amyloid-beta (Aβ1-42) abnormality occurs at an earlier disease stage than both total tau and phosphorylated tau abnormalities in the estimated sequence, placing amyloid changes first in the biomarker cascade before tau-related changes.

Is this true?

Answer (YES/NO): NO